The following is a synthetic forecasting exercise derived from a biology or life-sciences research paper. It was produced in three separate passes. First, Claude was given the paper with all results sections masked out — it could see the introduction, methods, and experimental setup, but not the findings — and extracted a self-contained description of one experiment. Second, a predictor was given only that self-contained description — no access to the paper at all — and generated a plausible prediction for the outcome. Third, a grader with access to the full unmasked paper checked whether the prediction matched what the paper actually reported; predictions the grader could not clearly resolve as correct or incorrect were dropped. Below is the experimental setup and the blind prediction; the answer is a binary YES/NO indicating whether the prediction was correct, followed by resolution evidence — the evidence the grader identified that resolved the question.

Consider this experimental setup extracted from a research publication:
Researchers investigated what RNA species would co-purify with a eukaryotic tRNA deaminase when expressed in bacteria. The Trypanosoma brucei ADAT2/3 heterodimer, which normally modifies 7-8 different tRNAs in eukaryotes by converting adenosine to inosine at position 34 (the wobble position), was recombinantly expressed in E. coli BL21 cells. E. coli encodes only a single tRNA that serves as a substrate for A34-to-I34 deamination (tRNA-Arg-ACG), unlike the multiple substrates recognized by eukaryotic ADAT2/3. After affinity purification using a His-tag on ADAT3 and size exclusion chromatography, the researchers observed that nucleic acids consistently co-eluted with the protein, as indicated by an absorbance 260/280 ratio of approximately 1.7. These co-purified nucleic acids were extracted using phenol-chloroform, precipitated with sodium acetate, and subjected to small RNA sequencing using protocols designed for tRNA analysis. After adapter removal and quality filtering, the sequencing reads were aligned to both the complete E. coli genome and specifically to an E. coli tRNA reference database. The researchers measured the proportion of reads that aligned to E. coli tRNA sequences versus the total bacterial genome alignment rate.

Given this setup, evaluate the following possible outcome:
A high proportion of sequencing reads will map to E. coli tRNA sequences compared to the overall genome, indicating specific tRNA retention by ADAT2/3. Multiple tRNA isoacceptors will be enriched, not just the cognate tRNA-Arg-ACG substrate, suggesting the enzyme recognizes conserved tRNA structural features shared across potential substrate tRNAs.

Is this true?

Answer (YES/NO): YES